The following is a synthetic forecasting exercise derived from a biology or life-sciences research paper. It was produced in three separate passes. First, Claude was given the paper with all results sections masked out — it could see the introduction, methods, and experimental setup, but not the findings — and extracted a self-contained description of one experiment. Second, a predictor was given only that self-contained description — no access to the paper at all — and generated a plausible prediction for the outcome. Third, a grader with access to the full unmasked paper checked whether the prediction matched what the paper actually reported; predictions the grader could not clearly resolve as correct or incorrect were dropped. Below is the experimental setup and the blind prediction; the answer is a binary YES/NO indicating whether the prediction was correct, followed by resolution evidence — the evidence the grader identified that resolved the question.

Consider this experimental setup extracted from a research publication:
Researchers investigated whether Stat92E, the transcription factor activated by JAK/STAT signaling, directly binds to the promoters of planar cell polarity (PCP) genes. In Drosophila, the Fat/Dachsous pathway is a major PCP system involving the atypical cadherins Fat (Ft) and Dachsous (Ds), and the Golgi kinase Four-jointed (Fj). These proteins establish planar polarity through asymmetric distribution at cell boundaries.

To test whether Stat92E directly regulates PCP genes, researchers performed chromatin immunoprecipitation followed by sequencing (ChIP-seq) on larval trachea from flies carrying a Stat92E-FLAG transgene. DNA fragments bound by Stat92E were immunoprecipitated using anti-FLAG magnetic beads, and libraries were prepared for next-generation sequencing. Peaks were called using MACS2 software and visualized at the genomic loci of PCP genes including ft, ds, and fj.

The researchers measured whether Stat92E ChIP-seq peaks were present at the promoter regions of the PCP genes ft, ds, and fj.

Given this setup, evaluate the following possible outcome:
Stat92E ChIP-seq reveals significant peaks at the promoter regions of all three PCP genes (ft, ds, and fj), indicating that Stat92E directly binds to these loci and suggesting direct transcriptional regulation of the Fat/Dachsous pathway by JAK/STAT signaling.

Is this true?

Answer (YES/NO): NO